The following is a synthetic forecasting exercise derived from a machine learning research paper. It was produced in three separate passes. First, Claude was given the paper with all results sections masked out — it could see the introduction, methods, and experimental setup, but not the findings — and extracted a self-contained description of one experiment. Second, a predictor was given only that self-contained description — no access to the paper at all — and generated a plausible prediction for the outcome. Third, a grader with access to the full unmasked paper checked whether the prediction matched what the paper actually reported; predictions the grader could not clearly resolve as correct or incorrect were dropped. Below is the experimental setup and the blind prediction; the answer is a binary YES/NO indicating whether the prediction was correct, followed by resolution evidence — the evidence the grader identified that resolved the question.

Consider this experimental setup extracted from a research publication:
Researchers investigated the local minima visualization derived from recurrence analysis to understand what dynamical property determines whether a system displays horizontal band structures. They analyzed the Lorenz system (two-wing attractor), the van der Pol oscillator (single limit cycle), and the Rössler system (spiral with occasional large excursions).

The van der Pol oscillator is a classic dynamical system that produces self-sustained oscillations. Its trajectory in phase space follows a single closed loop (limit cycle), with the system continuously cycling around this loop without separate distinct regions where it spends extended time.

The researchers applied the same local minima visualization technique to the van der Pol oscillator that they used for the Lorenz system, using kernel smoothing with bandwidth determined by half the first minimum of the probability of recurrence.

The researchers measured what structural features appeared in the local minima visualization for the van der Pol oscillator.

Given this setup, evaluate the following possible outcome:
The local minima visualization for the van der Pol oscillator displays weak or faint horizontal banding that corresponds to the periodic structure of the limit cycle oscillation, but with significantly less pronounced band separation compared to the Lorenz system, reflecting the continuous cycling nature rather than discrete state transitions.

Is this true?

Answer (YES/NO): NO